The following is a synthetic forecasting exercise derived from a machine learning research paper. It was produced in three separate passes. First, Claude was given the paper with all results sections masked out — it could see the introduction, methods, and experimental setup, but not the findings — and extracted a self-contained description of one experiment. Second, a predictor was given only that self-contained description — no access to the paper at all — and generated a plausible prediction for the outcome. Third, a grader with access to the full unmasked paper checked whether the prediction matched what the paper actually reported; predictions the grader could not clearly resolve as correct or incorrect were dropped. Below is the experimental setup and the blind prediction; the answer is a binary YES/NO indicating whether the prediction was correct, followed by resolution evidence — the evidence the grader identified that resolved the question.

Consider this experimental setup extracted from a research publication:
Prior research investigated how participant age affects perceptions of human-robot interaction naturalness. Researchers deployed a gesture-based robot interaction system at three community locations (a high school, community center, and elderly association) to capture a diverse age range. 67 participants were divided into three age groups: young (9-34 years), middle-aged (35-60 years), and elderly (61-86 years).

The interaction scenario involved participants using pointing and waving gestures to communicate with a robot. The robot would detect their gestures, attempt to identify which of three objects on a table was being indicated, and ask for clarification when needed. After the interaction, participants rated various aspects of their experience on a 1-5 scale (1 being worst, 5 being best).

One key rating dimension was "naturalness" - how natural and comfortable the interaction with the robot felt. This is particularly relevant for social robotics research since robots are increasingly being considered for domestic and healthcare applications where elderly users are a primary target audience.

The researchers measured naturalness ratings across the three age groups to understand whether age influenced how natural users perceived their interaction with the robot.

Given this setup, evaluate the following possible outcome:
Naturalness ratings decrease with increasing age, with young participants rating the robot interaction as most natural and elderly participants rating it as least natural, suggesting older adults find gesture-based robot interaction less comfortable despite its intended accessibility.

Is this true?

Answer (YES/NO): NO